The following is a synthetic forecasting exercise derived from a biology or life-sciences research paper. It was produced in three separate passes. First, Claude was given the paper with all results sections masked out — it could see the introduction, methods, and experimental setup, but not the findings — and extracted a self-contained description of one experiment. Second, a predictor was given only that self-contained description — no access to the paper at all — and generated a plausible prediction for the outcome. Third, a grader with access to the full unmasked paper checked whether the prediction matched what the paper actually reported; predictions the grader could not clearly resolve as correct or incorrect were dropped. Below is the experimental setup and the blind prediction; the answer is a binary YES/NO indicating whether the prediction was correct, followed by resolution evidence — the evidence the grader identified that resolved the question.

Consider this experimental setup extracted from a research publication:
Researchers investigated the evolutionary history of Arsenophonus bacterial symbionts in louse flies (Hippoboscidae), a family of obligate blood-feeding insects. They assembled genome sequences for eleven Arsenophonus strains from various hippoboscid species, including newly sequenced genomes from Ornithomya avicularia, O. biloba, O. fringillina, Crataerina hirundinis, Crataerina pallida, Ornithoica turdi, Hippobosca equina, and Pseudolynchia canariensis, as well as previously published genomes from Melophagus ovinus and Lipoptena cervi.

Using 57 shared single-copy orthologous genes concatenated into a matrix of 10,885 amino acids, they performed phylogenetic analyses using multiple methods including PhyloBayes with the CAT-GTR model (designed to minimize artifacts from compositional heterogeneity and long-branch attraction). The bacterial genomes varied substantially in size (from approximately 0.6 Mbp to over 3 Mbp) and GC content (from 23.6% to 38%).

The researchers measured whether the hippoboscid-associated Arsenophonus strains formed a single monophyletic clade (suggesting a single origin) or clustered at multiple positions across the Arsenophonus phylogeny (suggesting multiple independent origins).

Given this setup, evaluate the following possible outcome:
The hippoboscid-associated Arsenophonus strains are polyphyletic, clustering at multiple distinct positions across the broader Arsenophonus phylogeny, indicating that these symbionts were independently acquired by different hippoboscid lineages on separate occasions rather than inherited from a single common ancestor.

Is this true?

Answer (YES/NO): YES